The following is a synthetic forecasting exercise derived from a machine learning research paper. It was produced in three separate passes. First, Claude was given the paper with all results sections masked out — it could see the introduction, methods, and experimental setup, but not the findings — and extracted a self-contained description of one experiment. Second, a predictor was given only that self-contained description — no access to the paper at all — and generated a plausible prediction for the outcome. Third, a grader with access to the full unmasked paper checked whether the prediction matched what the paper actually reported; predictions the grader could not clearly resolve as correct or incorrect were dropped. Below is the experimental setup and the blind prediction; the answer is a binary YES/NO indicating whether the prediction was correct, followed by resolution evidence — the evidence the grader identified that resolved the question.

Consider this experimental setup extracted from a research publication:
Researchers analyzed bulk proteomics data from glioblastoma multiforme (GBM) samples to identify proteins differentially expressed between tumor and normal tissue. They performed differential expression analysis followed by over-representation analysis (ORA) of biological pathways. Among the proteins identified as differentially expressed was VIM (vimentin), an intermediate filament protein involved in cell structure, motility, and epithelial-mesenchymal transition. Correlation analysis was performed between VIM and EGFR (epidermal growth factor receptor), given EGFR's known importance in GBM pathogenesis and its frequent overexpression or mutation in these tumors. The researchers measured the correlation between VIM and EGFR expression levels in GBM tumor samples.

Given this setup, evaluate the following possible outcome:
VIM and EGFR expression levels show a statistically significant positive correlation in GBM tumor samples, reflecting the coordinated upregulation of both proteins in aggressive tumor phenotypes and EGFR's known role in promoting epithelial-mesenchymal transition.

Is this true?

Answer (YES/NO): NO